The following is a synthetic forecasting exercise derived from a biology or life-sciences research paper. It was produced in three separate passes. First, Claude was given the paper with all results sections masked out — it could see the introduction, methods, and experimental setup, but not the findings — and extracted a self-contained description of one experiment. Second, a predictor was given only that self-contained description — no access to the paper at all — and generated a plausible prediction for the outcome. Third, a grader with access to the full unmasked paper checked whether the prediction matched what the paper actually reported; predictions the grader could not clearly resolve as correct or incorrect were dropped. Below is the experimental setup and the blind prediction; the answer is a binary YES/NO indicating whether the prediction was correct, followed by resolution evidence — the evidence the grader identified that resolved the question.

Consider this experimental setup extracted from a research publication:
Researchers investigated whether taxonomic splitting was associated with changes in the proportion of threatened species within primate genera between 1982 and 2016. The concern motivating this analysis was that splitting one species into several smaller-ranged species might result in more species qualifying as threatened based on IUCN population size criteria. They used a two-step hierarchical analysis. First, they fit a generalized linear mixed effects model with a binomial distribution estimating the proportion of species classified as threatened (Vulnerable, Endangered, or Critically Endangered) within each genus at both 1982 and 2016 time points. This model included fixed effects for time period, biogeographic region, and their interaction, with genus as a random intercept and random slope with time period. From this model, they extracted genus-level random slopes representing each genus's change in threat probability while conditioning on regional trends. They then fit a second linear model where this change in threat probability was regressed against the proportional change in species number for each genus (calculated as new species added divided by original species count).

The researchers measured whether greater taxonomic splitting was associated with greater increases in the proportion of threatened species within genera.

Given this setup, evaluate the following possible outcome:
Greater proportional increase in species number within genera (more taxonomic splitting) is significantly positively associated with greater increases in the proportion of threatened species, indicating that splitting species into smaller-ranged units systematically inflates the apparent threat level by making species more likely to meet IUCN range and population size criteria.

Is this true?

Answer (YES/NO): NO